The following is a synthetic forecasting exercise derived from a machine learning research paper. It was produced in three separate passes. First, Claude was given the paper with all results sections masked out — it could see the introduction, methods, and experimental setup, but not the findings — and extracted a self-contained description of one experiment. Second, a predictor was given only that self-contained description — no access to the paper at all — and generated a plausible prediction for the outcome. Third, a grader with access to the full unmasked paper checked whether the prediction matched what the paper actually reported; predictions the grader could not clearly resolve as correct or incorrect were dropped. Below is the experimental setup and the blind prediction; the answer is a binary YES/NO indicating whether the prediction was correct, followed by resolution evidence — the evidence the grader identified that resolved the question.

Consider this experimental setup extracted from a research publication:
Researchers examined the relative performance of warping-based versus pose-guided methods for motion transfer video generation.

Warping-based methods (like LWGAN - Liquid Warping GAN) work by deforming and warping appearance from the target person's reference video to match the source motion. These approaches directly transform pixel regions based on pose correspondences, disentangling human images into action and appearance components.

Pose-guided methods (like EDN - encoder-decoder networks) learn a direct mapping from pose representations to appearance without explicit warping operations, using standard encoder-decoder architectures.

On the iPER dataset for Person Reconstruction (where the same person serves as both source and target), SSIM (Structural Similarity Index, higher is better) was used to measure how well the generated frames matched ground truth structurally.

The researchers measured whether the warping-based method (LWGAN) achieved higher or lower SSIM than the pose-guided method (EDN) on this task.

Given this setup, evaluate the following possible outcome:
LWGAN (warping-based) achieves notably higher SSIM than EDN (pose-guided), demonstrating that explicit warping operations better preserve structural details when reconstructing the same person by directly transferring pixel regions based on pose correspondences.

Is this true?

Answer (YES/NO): NO